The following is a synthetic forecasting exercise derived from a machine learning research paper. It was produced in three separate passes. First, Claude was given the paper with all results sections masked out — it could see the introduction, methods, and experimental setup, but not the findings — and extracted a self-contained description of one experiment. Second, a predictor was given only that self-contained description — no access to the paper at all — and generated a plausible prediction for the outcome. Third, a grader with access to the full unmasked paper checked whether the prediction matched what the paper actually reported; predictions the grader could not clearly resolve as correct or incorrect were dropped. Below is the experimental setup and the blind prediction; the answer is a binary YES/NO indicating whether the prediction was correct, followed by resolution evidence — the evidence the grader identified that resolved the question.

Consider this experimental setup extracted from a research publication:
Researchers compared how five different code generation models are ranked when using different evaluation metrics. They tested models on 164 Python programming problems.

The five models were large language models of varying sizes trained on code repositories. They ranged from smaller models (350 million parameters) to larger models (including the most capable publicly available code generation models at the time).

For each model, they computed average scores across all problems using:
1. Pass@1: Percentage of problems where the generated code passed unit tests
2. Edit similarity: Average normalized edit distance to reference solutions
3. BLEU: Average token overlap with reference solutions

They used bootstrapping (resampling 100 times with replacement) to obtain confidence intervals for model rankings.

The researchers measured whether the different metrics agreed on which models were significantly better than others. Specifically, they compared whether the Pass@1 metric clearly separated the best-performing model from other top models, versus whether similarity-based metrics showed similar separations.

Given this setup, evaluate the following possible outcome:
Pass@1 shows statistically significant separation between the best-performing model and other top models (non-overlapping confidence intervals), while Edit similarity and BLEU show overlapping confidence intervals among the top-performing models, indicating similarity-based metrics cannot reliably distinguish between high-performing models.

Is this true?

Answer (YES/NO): YES